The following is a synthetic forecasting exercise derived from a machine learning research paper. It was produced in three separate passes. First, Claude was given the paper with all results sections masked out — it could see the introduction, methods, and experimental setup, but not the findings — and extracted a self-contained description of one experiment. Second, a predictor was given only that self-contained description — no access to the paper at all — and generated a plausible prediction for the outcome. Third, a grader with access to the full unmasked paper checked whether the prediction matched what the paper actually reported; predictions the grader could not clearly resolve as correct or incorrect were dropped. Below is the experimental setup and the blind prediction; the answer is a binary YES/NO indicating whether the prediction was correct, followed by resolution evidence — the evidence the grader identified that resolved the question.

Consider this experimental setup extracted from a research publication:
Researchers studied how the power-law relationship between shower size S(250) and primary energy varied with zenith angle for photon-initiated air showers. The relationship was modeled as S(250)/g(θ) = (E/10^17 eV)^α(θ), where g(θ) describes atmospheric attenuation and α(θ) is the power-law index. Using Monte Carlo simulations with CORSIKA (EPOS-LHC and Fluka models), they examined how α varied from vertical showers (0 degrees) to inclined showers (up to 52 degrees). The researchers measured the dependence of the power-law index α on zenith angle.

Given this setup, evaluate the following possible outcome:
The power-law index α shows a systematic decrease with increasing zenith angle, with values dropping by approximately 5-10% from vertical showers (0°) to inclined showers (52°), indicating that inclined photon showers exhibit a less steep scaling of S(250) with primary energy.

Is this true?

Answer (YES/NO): NO